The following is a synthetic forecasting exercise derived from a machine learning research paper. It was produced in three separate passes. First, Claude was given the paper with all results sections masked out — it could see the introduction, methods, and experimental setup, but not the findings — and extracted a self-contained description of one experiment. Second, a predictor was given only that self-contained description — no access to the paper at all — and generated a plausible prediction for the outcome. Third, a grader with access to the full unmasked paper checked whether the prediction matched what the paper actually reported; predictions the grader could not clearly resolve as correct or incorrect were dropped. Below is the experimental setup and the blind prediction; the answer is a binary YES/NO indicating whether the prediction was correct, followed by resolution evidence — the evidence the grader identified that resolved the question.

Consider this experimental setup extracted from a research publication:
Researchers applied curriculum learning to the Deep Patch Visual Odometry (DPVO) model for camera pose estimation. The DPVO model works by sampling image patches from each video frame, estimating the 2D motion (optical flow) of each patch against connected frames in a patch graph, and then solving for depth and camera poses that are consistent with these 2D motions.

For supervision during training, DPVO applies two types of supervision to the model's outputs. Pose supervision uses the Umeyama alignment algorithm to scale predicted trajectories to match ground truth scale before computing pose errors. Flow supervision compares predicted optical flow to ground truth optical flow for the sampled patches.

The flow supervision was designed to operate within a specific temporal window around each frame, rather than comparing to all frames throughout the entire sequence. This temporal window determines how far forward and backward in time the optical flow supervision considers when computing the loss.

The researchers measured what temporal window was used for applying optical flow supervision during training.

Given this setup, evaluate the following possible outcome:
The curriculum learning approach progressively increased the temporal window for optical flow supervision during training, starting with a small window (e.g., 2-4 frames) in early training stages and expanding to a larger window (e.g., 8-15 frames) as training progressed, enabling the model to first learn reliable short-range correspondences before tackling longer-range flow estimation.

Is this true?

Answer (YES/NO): NO